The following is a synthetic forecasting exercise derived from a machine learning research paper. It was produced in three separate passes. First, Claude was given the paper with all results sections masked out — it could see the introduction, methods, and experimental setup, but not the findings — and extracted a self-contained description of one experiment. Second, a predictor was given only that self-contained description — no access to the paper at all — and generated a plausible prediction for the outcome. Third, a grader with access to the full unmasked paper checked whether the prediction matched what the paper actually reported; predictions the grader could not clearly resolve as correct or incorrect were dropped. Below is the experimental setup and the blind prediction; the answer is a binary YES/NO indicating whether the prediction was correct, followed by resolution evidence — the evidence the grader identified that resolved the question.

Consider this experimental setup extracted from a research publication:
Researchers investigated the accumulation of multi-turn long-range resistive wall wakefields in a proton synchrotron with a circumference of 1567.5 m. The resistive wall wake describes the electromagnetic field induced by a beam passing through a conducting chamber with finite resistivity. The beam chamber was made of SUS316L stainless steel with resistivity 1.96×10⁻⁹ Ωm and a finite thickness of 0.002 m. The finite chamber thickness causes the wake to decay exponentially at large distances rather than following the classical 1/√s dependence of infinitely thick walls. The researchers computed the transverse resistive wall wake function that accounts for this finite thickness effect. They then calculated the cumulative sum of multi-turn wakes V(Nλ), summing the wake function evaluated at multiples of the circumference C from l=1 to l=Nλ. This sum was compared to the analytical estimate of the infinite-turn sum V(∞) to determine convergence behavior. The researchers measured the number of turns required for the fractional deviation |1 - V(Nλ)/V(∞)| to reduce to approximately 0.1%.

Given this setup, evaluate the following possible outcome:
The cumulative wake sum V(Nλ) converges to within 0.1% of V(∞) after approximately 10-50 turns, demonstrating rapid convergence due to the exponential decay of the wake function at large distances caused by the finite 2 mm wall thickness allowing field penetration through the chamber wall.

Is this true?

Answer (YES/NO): NO